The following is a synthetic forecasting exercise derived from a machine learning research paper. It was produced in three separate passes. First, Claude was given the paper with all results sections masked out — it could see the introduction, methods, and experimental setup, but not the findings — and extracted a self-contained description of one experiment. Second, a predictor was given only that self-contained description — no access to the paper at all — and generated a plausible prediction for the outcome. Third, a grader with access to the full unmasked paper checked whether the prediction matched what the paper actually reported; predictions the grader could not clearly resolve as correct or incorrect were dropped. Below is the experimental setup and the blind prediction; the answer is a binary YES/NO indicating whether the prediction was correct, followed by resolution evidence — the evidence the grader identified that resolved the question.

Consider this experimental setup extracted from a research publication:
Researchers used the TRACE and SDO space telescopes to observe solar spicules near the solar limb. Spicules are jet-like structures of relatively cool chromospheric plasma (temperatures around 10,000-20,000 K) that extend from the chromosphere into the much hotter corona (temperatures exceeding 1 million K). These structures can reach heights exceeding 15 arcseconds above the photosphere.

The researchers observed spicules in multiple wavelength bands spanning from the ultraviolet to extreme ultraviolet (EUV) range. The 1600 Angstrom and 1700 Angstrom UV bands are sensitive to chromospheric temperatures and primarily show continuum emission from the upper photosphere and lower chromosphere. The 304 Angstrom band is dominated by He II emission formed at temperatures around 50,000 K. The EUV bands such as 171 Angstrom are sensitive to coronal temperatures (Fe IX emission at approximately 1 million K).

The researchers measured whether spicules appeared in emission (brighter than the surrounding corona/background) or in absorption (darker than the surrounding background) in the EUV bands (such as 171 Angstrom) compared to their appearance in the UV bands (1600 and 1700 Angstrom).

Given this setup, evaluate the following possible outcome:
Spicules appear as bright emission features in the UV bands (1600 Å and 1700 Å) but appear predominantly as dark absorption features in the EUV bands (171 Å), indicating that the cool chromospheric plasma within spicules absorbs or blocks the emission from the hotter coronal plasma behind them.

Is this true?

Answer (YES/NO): YES